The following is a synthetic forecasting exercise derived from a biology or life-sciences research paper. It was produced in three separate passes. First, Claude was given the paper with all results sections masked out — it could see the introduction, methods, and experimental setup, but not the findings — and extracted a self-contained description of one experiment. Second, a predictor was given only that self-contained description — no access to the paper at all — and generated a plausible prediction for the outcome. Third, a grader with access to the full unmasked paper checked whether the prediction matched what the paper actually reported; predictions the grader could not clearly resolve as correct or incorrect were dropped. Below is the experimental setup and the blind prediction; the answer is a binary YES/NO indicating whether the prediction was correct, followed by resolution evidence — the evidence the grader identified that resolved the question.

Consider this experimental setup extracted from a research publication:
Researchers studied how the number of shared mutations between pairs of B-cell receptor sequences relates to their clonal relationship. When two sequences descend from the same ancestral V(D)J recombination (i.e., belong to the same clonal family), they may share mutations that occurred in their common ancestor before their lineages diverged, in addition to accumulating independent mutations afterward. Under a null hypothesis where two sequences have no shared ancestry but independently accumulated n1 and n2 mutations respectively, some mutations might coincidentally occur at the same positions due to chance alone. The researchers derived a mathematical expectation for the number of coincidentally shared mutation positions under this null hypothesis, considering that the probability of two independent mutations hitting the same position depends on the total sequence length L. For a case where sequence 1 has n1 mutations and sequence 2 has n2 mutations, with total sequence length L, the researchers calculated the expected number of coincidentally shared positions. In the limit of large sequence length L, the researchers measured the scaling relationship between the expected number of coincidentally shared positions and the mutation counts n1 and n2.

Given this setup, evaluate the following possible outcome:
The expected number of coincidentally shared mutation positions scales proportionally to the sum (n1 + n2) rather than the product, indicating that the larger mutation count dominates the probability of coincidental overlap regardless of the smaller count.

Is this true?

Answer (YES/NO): NO